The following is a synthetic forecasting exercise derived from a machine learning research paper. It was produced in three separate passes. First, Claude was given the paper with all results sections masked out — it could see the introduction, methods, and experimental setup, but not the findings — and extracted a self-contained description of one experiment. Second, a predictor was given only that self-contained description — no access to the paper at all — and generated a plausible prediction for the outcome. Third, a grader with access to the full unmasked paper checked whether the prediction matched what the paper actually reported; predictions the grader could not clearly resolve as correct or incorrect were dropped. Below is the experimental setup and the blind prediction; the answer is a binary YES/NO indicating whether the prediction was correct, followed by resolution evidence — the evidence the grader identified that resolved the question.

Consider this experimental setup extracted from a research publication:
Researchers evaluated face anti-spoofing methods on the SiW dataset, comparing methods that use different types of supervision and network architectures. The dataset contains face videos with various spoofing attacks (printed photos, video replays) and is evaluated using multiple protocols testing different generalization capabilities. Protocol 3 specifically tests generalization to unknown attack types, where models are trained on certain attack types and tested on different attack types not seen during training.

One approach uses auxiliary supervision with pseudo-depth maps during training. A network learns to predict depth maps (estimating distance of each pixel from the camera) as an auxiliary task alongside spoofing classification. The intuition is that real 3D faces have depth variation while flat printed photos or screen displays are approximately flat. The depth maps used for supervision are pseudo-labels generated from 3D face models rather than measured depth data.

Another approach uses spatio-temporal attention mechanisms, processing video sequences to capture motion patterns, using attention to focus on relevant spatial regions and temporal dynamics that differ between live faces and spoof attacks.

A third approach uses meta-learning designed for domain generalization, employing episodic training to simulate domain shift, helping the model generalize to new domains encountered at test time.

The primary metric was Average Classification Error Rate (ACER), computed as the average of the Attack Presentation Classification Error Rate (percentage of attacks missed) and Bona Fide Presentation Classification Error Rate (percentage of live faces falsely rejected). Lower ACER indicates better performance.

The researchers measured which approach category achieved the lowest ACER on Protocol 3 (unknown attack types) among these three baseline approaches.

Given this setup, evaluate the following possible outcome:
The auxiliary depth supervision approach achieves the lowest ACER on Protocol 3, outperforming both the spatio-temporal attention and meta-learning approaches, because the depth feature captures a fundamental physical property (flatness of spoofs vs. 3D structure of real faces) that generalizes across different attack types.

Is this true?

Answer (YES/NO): NO